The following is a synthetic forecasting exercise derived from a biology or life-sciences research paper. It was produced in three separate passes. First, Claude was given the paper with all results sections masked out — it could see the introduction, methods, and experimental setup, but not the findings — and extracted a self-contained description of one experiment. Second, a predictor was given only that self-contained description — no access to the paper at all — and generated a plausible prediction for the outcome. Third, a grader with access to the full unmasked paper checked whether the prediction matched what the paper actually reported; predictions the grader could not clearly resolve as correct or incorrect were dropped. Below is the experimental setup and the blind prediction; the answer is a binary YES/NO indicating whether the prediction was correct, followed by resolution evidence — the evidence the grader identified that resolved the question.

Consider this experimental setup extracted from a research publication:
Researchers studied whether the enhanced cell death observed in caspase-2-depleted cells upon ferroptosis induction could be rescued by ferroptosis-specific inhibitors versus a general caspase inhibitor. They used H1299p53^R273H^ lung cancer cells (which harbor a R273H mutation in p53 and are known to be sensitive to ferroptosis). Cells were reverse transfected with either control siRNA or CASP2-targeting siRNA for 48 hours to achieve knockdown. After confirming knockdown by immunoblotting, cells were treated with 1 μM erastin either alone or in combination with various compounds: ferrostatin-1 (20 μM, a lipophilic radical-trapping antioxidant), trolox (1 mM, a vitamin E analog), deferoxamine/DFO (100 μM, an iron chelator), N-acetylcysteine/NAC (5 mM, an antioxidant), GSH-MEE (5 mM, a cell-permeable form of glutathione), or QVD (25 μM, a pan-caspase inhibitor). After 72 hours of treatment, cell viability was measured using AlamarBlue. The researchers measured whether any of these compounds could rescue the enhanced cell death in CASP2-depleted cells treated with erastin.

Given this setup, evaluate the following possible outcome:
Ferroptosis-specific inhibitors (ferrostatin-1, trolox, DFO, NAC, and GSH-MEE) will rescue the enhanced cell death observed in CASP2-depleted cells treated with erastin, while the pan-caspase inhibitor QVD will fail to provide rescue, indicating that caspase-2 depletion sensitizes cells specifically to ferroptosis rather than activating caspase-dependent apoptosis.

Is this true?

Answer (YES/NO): YES